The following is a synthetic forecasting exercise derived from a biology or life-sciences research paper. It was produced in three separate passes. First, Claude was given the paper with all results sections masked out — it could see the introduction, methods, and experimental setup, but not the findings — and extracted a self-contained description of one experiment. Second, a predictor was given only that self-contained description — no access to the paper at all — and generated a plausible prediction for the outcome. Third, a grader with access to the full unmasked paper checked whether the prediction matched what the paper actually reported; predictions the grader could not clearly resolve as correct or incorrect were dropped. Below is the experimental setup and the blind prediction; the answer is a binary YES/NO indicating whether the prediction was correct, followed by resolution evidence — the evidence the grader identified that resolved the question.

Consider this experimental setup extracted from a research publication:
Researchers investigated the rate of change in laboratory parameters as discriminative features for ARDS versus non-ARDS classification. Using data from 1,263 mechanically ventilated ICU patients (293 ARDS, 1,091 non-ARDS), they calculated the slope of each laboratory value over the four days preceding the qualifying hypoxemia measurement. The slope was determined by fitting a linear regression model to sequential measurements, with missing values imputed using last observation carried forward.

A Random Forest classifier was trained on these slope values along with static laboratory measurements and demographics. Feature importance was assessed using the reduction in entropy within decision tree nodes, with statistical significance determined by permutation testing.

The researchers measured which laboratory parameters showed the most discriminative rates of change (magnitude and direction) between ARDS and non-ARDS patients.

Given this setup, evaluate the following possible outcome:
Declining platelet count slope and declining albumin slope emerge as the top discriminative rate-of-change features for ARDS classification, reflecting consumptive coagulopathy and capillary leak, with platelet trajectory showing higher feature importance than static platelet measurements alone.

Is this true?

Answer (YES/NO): NO